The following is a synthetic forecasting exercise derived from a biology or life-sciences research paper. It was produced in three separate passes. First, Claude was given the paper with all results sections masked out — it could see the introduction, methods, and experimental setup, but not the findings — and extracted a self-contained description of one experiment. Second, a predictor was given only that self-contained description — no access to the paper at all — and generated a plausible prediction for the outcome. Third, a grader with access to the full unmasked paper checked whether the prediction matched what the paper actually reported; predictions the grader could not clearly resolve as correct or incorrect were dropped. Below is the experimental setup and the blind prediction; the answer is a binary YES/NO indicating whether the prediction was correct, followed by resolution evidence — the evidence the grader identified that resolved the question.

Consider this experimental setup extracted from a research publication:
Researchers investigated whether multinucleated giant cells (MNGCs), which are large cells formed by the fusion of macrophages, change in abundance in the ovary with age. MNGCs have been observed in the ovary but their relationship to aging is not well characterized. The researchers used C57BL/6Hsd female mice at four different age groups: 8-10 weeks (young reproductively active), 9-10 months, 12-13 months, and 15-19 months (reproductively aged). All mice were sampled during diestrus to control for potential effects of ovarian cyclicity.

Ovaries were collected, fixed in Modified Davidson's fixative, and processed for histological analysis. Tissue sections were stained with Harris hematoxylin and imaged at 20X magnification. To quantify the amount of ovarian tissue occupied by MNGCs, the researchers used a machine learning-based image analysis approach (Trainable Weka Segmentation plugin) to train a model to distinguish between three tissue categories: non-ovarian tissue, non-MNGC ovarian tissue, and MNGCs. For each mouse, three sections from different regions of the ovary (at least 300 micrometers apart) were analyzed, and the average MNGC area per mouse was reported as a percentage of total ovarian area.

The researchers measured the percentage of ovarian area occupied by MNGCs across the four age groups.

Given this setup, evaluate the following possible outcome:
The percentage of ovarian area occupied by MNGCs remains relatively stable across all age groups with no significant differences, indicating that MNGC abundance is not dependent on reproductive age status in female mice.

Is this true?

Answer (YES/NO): NO